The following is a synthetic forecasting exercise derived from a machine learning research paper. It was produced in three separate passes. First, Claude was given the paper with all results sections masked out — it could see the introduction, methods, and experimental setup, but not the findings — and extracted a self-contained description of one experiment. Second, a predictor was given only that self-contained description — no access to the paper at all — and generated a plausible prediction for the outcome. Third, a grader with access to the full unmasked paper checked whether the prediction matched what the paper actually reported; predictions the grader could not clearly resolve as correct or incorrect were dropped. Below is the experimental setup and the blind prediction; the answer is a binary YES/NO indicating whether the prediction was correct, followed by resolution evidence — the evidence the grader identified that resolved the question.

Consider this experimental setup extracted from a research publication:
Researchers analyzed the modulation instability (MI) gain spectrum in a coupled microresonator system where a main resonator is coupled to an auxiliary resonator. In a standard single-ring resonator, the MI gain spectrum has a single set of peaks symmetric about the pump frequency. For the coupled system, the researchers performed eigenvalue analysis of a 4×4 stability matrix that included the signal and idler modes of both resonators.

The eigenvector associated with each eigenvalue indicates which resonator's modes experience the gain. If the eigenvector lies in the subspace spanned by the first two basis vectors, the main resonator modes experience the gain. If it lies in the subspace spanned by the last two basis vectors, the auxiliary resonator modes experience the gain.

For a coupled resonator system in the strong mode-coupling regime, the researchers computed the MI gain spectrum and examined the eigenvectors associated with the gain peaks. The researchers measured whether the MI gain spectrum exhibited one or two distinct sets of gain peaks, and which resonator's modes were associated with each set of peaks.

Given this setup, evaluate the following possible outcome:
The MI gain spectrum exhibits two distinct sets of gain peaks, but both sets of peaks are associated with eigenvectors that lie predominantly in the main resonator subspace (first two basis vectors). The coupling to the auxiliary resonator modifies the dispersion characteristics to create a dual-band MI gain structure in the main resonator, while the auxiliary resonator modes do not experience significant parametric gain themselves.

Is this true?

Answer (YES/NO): NO